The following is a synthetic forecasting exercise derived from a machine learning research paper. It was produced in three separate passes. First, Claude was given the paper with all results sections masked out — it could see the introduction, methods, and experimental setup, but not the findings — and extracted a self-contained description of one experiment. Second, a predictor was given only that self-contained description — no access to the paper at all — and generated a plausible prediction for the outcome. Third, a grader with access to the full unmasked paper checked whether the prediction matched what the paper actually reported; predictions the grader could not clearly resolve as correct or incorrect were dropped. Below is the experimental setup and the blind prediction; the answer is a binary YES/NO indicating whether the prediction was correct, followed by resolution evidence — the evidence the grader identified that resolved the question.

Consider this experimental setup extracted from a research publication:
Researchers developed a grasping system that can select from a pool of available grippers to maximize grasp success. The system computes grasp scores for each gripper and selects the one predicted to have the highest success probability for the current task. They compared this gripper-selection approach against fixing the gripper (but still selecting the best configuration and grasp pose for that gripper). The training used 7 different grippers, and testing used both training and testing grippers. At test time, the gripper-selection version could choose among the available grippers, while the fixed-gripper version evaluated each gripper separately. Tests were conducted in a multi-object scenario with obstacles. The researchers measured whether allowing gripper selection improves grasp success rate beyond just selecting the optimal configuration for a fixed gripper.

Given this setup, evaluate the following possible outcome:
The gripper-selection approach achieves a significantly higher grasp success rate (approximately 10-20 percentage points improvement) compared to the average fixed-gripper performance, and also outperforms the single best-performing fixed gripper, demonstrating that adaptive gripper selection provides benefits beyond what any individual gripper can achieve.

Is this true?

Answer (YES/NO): NO